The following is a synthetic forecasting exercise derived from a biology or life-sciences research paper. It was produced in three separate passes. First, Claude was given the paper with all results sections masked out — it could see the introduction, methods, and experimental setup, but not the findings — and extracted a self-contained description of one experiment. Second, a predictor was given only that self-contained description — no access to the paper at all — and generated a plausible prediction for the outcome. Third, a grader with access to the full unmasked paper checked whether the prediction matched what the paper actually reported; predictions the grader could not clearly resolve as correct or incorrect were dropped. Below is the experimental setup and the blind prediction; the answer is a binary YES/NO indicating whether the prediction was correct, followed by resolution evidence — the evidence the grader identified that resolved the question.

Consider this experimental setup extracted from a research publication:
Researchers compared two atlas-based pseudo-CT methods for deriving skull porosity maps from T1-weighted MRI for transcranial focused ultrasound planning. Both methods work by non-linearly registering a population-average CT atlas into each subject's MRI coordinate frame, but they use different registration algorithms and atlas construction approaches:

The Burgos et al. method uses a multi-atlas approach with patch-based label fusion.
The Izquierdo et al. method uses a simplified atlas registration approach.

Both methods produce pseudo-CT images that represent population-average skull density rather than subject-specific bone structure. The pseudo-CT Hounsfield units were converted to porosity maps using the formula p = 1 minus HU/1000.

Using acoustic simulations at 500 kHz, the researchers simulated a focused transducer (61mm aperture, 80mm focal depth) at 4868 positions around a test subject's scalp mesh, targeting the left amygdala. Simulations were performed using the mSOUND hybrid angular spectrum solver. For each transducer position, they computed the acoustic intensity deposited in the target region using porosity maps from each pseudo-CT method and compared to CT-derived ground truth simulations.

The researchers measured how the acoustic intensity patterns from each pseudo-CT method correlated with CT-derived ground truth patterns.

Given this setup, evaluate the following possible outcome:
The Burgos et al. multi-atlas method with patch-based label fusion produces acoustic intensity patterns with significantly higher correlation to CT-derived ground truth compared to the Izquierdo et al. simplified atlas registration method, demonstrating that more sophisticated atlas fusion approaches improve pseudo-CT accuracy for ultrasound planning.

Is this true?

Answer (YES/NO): NO